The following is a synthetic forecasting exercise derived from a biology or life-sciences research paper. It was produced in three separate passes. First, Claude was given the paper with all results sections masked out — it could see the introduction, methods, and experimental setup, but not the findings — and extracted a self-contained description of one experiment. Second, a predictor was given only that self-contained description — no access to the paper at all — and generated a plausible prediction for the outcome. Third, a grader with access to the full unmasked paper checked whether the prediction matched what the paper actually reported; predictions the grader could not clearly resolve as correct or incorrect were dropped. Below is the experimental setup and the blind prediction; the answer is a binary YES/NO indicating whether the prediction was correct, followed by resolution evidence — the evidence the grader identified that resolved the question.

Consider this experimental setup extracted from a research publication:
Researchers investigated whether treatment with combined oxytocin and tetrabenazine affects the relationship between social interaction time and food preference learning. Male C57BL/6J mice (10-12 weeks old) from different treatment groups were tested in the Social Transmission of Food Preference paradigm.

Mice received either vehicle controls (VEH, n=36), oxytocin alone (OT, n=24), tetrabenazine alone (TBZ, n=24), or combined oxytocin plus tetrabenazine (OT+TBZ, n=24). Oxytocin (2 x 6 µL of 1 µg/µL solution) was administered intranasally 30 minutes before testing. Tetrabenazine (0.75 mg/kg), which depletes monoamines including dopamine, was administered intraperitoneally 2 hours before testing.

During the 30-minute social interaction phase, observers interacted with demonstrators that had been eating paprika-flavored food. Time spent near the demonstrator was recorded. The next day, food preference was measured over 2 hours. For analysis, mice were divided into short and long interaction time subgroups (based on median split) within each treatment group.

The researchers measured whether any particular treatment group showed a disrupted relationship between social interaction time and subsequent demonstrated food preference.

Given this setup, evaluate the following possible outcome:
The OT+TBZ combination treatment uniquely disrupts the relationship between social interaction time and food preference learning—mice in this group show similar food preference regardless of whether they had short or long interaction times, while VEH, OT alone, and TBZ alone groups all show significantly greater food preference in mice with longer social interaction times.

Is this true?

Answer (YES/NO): NO